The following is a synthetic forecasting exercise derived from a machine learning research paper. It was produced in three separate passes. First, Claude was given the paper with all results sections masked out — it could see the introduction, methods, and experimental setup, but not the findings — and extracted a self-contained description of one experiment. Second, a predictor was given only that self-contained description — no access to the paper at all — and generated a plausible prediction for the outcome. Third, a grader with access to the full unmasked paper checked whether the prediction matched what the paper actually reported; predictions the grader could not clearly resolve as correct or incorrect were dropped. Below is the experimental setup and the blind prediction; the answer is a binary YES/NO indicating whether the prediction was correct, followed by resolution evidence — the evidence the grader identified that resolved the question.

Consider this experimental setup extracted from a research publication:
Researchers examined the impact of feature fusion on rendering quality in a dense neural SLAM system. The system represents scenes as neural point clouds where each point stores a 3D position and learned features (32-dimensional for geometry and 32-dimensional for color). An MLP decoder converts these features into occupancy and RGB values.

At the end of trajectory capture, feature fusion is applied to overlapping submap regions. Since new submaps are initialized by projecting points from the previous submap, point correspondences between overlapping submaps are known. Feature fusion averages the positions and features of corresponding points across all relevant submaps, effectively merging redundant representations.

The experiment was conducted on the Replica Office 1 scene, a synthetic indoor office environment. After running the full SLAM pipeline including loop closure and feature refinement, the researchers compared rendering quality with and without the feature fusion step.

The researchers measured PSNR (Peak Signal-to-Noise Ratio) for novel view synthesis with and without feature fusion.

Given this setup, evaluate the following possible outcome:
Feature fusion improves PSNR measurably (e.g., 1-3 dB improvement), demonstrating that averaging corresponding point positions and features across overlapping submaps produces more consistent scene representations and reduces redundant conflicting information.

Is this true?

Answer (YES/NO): NO